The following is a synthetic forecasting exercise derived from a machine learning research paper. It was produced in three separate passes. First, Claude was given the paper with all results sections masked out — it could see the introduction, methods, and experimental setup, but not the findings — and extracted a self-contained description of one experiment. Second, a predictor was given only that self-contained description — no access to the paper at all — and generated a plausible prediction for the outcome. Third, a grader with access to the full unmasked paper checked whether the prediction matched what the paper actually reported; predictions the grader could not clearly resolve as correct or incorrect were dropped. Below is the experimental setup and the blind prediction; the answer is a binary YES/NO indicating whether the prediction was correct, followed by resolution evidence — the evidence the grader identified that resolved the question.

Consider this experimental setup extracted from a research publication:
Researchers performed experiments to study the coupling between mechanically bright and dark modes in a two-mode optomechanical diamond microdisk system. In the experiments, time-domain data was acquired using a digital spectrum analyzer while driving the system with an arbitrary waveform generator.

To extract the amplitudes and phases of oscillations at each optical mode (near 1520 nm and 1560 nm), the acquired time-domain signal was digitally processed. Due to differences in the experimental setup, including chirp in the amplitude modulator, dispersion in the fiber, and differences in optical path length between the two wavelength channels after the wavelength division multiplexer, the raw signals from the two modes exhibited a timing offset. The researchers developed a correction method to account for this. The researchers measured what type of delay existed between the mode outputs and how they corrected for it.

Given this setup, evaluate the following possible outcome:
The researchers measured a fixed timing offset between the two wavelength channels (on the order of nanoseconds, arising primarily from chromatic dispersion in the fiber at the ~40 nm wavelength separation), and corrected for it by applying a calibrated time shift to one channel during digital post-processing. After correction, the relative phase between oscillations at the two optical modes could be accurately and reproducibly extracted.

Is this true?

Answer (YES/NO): NO